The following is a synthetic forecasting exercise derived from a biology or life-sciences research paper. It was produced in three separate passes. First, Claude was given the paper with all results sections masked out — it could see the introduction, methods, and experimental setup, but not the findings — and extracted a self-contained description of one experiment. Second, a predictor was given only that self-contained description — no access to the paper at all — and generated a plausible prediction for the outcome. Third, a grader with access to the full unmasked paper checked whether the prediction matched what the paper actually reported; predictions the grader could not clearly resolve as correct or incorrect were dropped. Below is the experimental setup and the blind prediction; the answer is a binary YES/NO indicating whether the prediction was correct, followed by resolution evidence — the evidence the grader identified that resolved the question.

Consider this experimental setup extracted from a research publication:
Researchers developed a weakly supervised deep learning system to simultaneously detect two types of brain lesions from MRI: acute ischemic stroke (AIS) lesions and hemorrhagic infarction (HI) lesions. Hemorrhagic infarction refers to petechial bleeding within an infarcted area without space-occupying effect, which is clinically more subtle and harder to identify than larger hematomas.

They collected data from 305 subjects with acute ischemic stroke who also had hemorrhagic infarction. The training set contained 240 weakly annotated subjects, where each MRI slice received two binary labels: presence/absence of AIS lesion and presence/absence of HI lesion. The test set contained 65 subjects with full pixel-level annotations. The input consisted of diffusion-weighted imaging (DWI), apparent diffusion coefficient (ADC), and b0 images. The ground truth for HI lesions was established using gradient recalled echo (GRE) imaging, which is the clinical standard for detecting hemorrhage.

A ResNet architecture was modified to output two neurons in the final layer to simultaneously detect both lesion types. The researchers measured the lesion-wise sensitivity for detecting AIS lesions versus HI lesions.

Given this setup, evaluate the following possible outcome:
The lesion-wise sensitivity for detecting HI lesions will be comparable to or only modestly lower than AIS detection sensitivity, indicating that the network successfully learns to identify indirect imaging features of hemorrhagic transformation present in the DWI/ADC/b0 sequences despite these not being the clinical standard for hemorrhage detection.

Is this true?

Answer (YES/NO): YES